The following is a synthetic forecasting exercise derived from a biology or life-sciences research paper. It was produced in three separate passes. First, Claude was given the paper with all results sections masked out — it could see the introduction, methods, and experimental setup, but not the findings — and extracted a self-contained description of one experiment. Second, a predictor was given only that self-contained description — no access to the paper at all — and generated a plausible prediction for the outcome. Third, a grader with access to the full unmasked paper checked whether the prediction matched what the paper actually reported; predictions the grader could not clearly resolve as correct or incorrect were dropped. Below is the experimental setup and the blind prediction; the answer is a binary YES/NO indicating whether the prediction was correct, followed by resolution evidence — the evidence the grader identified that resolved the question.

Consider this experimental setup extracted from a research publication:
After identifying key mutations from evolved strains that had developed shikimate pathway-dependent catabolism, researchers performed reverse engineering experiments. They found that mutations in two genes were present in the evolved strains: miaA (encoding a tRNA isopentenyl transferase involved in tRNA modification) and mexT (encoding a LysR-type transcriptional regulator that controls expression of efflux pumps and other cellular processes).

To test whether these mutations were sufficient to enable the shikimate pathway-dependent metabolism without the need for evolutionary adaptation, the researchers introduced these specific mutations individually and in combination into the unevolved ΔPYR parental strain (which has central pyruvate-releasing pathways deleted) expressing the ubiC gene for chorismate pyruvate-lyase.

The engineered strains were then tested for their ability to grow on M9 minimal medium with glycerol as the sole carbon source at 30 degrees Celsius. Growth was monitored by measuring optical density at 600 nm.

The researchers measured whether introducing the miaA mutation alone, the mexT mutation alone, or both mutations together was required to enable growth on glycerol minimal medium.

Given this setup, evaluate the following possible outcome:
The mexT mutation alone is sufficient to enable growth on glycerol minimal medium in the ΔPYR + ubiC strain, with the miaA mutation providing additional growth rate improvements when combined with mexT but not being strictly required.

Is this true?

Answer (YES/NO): NO